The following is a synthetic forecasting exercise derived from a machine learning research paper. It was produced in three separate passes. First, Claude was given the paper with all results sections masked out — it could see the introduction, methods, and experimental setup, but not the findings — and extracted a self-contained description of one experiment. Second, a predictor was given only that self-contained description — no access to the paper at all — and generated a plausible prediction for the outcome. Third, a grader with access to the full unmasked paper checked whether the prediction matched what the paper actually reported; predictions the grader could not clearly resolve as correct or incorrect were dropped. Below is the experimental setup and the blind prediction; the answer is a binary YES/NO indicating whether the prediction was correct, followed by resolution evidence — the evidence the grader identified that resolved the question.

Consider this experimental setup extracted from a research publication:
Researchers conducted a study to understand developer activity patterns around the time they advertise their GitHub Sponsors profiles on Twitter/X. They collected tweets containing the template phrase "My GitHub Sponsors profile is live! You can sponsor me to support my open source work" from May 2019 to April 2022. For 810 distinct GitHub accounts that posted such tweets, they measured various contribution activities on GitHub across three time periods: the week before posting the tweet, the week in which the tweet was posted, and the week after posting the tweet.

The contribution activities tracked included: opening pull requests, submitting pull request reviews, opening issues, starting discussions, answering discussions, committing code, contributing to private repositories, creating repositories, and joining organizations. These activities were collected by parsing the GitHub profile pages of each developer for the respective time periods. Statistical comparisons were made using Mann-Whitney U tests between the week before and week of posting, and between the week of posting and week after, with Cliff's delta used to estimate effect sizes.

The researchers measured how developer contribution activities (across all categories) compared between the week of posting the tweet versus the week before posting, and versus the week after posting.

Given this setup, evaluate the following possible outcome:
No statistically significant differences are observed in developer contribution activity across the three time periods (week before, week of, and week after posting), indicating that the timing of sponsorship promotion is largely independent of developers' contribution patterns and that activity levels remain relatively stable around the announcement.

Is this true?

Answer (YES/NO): NO